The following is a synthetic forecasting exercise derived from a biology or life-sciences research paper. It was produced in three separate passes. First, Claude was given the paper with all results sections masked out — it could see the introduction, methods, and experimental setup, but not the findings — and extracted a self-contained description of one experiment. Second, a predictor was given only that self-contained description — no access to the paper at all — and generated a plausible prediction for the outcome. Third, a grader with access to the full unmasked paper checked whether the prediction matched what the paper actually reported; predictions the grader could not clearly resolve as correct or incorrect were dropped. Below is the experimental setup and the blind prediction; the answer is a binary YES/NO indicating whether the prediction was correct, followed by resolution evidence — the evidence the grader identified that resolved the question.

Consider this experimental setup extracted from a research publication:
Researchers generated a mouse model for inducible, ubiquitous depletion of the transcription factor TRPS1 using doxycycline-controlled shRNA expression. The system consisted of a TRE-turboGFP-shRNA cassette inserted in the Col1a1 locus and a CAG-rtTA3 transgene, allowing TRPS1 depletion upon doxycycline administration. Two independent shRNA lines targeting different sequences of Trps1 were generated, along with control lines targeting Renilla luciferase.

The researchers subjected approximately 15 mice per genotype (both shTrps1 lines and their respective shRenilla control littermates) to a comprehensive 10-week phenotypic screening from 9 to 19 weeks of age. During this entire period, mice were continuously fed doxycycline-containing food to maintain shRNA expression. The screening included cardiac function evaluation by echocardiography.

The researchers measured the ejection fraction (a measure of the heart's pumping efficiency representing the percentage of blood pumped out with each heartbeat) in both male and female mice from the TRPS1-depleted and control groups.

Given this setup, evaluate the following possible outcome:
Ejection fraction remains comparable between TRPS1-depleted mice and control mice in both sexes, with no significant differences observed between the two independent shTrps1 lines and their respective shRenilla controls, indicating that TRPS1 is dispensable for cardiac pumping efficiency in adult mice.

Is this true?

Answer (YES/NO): NO